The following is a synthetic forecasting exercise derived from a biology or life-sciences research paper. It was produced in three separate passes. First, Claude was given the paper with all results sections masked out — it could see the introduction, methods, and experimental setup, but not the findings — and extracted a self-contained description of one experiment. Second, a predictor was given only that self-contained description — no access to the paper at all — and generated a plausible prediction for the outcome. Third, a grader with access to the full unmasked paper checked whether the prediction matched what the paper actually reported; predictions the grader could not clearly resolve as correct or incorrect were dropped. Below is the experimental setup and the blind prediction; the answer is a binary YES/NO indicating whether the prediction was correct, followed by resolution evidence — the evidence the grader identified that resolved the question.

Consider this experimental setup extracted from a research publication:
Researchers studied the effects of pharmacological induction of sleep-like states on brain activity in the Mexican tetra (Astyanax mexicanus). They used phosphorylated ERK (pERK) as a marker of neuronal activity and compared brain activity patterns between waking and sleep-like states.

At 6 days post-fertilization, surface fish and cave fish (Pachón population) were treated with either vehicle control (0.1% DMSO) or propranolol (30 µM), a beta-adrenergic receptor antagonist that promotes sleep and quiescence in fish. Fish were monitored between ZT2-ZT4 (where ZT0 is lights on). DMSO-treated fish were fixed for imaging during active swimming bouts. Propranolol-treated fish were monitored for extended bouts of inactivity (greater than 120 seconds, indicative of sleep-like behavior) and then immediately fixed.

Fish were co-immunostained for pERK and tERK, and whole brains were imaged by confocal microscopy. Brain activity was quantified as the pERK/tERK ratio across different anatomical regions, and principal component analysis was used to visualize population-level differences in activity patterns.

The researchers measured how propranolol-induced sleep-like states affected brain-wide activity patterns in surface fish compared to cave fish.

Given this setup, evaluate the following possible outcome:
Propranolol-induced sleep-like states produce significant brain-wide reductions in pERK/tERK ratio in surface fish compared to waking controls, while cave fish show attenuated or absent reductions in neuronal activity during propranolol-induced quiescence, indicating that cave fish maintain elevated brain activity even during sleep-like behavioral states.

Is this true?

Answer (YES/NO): NO